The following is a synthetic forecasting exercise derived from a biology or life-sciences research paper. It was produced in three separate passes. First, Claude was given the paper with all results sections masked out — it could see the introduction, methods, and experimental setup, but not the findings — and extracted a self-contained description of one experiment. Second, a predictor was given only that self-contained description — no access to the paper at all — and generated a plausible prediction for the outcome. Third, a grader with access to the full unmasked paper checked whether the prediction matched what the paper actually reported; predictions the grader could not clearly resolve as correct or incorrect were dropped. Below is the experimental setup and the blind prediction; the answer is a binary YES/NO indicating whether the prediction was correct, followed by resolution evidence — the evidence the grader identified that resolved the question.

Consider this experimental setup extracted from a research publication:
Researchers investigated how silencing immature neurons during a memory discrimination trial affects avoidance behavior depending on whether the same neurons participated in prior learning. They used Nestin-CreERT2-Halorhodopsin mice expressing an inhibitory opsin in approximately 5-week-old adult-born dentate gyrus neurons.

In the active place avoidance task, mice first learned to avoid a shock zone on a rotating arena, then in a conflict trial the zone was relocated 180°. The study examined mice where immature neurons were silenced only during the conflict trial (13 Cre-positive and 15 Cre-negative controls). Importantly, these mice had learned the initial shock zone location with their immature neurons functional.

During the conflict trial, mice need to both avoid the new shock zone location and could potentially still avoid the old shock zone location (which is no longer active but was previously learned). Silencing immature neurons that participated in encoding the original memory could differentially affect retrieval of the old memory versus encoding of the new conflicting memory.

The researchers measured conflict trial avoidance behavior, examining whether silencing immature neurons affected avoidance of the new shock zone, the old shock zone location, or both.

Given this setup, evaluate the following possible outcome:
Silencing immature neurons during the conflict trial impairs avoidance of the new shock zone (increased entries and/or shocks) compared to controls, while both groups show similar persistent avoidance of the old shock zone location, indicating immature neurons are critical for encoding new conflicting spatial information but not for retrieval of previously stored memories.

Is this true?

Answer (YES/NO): NO